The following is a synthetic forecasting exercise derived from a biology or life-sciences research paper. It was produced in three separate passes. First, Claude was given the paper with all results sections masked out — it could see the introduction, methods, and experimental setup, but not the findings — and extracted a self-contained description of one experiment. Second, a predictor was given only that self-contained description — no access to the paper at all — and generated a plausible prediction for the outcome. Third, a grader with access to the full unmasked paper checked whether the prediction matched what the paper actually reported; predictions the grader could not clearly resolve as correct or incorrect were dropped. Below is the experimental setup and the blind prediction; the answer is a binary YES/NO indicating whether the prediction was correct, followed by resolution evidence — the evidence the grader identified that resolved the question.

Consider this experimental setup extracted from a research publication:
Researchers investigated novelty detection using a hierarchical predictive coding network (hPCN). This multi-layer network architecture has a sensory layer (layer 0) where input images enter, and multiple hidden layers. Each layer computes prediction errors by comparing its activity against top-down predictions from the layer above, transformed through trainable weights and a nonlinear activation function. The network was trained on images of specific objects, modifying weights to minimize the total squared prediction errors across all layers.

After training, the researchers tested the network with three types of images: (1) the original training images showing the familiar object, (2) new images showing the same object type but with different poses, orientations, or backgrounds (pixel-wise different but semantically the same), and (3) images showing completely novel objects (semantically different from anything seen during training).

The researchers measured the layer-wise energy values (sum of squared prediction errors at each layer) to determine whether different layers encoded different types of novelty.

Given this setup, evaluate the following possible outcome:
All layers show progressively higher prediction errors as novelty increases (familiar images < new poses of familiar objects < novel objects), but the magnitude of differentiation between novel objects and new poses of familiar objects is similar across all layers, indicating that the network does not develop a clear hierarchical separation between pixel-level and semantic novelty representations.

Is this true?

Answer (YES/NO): NO